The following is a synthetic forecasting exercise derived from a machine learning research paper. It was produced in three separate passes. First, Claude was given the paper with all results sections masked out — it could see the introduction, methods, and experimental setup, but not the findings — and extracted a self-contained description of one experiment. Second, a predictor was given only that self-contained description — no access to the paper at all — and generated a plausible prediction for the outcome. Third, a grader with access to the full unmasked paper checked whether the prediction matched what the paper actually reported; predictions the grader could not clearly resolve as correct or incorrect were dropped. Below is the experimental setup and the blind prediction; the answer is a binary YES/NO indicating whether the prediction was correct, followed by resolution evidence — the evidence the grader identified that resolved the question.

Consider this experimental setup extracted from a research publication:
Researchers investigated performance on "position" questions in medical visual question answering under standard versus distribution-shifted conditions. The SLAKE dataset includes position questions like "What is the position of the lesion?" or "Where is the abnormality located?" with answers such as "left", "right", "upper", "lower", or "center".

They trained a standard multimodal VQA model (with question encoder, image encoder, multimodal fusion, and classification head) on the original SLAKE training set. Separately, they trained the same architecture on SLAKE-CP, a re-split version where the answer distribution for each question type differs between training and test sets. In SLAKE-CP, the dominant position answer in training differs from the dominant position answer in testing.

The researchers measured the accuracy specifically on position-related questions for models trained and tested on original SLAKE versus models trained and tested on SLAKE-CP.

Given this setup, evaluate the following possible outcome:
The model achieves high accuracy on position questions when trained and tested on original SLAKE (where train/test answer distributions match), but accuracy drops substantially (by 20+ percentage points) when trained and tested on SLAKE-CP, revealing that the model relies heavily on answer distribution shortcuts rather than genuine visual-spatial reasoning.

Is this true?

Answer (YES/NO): YES